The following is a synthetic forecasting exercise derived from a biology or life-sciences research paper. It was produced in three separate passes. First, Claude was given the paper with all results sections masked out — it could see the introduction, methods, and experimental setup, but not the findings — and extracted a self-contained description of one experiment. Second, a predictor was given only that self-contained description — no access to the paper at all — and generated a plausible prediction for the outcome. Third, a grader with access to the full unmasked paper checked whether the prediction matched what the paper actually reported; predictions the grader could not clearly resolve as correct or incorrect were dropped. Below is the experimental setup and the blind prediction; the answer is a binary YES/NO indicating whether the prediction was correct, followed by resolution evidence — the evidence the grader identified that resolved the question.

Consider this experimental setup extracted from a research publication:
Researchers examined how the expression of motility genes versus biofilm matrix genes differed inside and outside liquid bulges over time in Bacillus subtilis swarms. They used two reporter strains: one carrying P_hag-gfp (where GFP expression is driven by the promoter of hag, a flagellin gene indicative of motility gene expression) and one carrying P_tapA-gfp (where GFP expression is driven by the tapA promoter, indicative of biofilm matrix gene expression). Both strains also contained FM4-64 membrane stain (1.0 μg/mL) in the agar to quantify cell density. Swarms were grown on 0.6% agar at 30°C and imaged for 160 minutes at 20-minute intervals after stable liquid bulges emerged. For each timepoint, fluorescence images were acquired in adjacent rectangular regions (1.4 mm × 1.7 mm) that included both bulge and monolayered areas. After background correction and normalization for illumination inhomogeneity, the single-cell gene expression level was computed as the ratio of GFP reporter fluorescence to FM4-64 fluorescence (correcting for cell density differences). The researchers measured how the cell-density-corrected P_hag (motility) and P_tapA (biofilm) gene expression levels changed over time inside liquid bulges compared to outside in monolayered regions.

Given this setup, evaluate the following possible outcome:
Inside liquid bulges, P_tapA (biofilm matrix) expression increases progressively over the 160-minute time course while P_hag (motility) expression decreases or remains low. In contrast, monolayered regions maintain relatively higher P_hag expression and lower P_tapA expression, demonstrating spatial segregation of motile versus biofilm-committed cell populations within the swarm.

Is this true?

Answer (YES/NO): NO